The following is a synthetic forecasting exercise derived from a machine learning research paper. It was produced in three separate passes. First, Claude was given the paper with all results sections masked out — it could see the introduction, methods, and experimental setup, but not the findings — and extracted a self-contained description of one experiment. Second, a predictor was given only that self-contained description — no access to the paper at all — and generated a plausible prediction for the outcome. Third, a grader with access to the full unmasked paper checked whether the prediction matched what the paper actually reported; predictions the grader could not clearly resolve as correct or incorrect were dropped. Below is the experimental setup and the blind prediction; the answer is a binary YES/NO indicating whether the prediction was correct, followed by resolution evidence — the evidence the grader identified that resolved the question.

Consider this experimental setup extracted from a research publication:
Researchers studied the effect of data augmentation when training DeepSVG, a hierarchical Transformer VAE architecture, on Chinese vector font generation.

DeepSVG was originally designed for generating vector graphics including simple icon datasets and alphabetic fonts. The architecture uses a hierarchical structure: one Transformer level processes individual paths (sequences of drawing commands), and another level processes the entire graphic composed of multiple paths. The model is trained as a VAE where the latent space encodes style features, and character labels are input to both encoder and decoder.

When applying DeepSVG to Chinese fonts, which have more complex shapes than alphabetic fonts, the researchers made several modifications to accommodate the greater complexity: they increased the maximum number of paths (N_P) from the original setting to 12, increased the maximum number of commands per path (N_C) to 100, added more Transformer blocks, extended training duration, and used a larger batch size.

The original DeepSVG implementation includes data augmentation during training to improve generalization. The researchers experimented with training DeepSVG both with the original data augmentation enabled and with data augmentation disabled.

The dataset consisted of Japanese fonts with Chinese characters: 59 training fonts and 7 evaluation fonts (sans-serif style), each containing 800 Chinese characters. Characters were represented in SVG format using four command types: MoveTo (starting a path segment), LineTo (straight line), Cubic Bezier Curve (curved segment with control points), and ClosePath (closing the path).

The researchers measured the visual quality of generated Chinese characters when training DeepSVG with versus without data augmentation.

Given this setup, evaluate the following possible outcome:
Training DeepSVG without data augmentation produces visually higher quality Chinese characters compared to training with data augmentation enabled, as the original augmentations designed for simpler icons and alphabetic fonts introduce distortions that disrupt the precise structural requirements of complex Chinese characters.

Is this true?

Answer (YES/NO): YES